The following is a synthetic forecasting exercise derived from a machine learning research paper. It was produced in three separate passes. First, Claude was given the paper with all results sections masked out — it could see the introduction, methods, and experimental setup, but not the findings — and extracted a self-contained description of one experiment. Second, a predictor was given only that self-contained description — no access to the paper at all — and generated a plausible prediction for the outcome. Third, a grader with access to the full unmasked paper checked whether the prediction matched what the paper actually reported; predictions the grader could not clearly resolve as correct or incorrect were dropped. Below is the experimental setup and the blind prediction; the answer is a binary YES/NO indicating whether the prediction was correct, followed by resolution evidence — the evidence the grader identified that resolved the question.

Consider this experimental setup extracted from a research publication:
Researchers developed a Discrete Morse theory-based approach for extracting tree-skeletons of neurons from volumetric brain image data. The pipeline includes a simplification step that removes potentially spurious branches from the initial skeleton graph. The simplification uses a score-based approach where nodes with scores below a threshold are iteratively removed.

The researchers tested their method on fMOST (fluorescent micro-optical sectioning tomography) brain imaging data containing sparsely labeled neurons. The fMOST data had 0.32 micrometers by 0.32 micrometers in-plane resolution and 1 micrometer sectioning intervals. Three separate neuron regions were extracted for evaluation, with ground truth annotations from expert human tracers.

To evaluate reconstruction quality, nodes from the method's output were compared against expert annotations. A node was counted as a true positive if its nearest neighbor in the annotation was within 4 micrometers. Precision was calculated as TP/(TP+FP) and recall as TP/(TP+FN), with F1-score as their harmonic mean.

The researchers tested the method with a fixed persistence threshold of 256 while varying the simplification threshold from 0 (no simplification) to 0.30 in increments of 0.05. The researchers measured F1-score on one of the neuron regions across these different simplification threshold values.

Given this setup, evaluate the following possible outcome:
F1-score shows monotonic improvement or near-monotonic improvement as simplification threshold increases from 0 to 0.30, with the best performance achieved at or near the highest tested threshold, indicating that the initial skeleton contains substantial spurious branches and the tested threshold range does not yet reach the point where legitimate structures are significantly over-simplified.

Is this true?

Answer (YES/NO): NO